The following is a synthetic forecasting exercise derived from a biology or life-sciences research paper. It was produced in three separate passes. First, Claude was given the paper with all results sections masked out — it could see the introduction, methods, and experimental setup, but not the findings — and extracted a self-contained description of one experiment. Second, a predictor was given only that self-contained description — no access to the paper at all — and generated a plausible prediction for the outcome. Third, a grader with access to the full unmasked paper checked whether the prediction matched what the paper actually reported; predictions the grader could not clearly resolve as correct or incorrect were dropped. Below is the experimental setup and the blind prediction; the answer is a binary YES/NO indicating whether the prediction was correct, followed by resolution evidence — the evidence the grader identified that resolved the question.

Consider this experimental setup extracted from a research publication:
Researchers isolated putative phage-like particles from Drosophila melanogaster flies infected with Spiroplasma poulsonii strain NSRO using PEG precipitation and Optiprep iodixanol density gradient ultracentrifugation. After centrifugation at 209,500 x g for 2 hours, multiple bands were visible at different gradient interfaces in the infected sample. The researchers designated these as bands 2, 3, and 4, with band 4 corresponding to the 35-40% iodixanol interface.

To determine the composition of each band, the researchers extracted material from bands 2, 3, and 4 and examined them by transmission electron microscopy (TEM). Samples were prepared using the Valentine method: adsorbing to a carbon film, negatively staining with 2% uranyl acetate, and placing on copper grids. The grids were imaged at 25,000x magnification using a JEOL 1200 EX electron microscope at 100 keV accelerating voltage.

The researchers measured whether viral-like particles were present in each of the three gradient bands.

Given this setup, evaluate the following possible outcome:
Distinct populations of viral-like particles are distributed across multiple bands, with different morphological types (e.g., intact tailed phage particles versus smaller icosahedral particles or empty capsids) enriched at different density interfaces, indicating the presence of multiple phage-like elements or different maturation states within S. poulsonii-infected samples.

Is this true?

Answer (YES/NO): NO